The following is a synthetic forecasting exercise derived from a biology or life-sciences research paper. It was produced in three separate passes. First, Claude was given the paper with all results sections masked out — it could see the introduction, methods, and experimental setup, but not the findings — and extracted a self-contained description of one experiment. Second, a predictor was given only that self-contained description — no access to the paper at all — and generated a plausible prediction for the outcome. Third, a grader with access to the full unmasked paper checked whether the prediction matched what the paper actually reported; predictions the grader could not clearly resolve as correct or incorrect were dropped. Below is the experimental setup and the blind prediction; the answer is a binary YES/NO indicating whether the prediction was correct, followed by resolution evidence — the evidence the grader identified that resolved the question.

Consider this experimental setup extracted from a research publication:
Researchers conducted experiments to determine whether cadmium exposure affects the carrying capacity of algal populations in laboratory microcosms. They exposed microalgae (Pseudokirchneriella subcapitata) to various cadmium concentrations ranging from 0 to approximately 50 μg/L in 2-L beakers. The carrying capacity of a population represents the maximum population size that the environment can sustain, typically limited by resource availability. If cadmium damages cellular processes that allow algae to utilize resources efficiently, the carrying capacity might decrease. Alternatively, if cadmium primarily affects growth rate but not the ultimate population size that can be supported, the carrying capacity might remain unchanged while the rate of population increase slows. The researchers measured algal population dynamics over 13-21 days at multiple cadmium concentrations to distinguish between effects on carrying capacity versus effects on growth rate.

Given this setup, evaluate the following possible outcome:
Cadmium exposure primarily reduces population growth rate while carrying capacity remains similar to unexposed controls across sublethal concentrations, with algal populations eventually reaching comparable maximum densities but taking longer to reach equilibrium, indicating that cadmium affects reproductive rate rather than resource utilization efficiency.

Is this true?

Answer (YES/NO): YES